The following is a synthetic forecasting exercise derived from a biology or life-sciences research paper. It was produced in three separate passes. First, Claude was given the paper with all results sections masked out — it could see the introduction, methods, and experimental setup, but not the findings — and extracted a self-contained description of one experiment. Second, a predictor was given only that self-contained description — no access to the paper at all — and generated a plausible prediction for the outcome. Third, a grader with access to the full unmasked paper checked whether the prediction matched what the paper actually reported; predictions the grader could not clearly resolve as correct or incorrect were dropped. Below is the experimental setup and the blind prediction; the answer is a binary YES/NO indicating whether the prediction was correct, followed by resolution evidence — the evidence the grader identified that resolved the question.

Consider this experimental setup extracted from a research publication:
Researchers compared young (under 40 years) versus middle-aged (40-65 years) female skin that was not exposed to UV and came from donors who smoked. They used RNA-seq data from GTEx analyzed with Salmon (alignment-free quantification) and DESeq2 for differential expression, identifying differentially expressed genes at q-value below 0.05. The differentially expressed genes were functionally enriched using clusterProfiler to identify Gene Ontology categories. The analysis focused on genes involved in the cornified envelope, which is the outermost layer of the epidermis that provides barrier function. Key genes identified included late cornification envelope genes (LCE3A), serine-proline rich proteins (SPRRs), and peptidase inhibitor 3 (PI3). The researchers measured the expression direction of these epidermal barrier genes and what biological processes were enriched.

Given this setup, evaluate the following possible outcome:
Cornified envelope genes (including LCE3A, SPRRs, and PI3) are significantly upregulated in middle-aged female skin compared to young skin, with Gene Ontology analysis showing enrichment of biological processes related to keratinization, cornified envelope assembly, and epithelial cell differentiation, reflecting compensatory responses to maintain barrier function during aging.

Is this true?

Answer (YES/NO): NO